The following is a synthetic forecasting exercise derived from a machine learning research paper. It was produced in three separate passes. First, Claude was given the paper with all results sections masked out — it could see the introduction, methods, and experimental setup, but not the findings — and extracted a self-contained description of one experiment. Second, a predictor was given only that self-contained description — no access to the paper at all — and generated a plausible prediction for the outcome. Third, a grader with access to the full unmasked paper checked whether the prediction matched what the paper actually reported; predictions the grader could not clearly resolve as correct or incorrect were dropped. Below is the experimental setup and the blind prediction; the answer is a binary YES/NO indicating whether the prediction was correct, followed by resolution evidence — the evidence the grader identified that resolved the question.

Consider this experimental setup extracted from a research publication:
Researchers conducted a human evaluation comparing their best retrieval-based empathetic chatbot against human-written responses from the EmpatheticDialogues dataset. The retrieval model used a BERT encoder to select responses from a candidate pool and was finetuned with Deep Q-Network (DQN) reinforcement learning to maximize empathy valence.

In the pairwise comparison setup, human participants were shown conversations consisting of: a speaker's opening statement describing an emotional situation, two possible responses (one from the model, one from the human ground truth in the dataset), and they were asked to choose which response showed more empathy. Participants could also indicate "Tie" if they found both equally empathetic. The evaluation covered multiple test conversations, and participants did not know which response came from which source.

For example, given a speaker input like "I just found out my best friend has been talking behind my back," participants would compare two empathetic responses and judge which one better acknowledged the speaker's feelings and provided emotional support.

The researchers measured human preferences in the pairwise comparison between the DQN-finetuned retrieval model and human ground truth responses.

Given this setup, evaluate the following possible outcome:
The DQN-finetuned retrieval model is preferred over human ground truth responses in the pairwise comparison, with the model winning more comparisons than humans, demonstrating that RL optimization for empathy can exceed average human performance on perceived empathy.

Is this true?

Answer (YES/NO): YES